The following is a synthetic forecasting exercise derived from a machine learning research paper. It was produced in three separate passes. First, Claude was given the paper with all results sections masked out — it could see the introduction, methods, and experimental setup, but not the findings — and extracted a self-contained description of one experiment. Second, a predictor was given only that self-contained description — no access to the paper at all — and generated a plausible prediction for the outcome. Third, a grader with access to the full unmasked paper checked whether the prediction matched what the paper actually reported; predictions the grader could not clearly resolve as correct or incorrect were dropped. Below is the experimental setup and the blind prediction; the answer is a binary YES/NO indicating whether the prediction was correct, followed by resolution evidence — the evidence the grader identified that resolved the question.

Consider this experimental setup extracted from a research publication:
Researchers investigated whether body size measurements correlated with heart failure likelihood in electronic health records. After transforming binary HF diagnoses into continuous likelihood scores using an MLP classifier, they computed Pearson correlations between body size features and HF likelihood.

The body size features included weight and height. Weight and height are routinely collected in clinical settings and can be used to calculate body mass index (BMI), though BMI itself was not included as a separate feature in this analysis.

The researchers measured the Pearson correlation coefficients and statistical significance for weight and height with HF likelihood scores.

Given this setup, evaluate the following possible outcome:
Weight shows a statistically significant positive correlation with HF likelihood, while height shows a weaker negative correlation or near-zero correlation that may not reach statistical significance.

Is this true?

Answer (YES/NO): NO